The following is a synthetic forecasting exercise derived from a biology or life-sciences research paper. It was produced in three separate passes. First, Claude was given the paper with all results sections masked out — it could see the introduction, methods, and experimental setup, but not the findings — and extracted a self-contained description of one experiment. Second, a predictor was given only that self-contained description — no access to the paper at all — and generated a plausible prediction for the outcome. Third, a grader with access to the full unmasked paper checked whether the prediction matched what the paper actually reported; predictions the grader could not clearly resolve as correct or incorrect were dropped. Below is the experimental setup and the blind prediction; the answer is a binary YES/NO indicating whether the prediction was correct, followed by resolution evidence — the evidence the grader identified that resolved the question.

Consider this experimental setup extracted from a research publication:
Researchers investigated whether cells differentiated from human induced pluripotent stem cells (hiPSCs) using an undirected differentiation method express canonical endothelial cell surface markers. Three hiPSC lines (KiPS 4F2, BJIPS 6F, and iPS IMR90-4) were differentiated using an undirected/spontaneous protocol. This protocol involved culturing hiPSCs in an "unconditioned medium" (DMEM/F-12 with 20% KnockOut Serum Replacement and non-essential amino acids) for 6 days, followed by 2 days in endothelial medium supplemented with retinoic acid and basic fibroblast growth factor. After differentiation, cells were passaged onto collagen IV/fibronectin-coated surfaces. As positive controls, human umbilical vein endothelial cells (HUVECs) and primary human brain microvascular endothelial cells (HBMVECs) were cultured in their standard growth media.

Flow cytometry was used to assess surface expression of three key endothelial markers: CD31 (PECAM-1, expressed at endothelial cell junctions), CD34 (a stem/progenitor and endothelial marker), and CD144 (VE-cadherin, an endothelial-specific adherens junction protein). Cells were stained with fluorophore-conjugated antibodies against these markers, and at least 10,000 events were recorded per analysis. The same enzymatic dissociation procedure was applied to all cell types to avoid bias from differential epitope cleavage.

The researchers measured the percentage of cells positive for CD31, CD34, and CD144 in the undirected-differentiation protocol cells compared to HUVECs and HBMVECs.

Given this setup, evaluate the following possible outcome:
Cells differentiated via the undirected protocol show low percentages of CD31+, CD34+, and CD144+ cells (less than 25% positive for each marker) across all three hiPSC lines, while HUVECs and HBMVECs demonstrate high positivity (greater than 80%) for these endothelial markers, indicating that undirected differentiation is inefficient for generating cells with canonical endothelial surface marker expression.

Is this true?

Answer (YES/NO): NO